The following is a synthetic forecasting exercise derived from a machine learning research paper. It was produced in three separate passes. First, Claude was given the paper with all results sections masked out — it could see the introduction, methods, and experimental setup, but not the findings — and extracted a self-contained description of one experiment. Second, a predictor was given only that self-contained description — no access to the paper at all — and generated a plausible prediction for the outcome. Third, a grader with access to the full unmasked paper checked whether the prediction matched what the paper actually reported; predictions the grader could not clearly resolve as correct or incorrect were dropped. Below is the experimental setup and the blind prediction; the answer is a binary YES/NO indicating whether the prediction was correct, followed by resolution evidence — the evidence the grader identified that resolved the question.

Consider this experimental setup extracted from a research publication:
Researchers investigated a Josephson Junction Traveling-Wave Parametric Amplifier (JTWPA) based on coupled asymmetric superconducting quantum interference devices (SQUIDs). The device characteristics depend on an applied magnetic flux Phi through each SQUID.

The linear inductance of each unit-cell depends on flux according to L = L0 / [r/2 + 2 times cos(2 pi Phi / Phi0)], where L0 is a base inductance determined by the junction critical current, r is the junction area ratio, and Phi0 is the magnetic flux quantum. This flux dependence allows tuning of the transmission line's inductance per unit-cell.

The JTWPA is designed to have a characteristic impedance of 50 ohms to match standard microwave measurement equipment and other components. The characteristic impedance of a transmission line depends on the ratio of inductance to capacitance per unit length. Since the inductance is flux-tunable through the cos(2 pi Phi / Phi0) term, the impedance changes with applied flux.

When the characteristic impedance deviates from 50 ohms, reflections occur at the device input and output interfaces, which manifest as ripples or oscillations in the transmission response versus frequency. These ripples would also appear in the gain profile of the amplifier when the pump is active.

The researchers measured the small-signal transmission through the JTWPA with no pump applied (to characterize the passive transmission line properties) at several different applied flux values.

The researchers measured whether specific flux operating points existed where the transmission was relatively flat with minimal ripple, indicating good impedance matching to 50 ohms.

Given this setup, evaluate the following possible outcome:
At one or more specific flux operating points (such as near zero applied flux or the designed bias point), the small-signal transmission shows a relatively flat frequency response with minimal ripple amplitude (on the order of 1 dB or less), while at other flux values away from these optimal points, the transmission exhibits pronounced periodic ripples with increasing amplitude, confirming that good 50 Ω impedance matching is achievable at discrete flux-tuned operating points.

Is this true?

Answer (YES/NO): NO